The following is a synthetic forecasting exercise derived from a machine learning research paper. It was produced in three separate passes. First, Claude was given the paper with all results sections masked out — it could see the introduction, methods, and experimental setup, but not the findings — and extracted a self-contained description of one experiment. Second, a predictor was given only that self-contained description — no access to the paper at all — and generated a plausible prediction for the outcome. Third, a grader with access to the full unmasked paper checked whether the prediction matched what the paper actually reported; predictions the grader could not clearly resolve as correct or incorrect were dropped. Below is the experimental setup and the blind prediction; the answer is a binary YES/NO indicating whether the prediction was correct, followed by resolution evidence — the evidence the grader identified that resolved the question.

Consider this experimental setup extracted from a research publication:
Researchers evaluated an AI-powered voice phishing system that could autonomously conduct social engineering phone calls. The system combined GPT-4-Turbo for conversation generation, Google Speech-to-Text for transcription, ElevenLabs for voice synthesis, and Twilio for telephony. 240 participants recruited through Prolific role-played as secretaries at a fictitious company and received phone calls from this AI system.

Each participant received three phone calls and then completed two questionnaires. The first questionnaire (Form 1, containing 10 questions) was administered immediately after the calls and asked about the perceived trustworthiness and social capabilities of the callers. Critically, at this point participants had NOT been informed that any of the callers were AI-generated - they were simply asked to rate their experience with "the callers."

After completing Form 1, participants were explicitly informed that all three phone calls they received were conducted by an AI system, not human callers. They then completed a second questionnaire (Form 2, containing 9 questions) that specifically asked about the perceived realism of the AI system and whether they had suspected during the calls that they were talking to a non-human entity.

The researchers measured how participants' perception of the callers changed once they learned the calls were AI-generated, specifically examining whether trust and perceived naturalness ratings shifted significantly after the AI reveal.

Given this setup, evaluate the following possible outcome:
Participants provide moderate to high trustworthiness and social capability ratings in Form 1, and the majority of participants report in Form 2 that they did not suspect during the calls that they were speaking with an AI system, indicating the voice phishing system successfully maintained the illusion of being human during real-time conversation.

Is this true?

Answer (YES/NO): NO